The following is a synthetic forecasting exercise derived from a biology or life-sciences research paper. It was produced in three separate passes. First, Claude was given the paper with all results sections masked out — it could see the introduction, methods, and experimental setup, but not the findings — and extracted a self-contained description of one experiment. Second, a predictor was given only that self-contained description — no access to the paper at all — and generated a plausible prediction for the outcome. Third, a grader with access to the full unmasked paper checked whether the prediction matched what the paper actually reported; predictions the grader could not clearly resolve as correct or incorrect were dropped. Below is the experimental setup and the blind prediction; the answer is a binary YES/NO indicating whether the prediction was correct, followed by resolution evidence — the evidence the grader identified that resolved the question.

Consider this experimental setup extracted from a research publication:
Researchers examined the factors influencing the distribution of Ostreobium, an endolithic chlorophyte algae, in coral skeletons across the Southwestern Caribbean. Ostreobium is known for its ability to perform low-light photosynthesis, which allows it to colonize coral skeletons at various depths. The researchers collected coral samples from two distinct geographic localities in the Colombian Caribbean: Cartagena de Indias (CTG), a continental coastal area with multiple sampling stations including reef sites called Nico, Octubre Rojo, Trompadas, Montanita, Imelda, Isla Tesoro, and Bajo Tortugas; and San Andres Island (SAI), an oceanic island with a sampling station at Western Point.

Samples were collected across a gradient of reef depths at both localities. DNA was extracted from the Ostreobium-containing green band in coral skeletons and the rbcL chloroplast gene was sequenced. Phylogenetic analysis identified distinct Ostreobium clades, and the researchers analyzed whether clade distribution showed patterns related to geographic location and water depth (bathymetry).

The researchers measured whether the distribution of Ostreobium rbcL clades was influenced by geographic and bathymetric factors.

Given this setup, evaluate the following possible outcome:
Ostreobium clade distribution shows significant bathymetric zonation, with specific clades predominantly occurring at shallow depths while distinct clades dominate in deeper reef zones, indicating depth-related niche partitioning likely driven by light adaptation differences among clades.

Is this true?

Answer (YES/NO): YES